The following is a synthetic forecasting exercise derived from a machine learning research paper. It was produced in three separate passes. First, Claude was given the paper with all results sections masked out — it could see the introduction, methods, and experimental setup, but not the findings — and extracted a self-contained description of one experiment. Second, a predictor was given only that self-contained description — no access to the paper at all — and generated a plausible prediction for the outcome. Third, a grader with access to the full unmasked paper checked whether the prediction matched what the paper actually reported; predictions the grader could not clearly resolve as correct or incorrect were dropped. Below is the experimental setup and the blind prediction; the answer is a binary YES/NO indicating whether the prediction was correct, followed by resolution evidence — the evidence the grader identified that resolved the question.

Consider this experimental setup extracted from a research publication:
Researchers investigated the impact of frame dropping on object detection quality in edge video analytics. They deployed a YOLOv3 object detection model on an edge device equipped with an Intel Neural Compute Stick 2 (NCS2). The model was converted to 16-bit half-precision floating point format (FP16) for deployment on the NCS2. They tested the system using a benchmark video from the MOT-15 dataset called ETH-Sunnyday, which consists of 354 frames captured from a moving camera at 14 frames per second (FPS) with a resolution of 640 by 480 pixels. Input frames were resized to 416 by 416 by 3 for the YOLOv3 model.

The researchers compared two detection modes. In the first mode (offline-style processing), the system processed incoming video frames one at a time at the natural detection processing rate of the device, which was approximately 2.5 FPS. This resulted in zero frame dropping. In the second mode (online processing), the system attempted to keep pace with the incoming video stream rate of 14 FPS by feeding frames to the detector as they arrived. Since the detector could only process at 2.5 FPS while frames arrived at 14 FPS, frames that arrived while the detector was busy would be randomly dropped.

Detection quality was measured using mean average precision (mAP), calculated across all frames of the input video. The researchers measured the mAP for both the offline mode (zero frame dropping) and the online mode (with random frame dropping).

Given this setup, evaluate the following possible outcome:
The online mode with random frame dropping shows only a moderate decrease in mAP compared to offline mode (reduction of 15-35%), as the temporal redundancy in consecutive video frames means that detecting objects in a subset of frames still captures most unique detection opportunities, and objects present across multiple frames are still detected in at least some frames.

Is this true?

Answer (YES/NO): YES